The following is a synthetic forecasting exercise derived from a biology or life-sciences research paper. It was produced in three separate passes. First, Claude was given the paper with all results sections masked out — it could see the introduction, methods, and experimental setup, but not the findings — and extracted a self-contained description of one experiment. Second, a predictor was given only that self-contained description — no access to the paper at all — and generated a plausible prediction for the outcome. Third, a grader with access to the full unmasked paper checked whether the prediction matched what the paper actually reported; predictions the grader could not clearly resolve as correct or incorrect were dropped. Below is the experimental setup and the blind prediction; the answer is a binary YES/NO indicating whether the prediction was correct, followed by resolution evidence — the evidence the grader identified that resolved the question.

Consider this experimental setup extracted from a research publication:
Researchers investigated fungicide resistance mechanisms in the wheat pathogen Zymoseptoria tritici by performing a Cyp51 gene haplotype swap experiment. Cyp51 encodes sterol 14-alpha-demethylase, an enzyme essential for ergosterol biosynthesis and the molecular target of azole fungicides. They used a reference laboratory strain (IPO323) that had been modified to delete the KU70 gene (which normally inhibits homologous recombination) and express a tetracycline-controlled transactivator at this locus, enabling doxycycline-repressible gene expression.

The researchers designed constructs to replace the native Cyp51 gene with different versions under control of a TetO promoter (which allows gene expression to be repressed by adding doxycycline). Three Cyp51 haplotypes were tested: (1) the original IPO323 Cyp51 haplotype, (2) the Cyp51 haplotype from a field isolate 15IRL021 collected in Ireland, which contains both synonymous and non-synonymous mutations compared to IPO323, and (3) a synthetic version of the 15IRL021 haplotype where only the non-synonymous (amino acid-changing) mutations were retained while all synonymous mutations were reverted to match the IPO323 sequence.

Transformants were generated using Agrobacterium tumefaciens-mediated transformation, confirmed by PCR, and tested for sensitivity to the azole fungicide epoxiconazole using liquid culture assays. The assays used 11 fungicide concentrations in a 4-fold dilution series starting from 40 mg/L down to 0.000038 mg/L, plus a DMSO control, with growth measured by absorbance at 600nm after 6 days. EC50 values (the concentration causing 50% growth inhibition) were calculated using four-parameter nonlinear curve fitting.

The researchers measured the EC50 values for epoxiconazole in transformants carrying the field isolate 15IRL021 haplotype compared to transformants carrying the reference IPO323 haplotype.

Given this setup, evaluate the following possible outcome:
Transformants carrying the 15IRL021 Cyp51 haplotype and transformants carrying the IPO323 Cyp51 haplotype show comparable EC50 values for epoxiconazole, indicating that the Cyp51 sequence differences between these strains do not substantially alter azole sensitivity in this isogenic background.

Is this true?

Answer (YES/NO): NO